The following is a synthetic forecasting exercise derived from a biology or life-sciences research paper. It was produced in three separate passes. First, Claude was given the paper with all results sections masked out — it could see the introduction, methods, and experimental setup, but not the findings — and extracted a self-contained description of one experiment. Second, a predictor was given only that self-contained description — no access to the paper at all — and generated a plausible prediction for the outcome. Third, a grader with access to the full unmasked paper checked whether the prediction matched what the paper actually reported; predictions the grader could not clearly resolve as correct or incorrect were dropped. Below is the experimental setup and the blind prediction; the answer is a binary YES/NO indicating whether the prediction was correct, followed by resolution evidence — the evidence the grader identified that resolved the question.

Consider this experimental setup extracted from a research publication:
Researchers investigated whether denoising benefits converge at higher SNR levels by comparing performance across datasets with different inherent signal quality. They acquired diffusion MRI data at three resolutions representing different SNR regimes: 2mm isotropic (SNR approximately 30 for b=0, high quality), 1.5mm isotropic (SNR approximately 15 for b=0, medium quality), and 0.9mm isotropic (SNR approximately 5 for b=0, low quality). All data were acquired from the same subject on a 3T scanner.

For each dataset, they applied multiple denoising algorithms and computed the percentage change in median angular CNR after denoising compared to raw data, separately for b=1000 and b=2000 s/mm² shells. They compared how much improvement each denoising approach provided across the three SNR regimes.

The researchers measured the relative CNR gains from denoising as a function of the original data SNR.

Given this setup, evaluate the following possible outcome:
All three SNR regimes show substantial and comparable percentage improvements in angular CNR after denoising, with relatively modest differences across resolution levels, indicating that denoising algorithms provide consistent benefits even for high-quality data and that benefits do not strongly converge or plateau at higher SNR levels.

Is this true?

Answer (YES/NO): NO